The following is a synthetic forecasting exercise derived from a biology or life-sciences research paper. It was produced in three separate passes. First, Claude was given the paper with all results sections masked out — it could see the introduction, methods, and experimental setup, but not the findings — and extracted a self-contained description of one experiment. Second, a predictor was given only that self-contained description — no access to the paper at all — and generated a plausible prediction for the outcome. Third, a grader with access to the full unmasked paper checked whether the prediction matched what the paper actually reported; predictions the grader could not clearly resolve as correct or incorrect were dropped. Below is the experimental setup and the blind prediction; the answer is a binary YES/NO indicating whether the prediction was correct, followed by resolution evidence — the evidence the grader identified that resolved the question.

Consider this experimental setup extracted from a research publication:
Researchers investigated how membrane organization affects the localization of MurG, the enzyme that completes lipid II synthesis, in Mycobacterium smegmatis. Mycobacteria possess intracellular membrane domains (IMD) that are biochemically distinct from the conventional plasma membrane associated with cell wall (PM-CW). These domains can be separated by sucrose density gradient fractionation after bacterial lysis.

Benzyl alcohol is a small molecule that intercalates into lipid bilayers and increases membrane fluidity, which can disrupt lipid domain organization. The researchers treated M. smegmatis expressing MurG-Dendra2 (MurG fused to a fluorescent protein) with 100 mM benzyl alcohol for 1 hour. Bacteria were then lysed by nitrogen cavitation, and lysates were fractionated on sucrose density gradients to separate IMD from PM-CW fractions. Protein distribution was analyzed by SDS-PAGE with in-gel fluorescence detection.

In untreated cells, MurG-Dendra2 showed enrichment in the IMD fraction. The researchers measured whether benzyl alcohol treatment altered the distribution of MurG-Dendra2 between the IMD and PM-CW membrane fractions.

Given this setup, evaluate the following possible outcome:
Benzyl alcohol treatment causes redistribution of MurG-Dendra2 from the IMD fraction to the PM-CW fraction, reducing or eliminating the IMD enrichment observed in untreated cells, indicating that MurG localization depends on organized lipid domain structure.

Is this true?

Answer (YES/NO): YES